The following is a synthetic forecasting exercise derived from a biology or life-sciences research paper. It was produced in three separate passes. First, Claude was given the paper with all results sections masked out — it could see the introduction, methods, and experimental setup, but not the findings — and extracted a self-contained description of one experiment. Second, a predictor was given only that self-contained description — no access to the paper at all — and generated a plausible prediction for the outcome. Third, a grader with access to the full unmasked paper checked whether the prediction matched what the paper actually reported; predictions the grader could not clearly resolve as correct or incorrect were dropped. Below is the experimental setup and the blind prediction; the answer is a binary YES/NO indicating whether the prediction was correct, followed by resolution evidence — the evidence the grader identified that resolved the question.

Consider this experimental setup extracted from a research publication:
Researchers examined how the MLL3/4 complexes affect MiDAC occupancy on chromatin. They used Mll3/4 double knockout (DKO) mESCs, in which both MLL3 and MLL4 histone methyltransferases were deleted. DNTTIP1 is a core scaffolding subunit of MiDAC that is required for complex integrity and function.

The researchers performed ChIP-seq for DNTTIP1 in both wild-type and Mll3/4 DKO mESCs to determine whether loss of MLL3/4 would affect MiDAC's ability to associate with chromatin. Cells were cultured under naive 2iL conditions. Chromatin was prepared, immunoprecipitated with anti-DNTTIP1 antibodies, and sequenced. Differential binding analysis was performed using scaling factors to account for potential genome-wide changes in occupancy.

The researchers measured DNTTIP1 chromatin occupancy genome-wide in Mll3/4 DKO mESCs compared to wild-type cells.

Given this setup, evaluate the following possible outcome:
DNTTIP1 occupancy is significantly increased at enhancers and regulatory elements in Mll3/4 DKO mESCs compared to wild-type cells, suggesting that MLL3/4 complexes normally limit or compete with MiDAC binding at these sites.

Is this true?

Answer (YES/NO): NO